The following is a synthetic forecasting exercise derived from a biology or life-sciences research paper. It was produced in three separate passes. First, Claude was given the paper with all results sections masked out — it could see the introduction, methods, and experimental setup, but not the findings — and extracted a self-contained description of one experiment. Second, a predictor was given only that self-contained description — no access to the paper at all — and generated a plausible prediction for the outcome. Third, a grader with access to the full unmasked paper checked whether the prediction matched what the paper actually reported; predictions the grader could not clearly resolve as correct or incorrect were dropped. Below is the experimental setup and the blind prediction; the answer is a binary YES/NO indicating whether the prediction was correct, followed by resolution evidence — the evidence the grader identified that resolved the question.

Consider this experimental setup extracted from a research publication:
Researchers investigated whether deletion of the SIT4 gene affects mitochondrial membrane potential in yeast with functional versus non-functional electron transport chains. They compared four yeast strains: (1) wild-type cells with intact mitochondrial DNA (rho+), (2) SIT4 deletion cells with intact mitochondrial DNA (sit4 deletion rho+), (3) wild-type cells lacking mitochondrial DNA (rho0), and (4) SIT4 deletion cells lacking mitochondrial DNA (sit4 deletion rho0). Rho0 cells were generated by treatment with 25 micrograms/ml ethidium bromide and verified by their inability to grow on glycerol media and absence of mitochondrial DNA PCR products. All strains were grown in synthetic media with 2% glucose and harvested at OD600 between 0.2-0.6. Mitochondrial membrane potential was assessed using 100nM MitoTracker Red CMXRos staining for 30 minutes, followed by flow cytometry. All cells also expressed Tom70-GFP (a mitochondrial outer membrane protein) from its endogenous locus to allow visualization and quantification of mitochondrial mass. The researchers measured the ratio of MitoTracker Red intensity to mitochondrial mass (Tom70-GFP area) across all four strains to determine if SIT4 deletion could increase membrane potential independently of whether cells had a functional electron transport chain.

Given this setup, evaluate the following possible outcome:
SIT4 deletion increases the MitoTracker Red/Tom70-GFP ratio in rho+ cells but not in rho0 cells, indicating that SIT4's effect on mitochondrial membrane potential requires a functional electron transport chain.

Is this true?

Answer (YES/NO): NO